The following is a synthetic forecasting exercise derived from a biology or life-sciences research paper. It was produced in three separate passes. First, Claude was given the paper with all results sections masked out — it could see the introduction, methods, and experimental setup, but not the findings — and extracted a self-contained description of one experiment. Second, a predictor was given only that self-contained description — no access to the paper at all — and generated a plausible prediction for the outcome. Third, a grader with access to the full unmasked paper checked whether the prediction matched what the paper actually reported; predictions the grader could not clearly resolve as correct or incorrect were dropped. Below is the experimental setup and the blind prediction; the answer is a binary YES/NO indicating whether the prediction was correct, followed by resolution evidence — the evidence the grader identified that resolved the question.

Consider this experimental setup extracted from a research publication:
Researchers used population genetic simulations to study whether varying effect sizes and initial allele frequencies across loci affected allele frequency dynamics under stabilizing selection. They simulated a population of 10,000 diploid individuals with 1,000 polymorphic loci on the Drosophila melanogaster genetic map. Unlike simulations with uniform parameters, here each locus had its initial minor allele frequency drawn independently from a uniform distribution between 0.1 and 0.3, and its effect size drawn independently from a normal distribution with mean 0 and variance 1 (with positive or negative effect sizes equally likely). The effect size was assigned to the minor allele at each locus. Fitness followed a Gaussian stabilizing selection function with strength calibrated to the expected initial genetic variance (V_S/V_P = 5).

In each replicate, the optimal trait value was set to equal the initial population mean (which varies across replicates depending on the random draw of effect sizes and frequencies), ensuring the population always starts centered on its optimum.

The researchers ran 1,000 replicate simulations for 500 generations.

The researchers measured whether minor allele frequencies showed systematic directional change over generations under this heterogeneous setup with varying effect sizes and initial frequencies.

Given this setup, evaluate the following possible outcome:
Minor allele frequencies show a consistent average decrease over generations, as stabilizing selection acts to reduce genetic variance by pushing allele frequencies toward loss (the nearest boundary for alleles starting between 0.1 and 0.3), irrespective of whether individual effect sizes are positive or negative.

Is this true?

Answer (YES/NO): YES